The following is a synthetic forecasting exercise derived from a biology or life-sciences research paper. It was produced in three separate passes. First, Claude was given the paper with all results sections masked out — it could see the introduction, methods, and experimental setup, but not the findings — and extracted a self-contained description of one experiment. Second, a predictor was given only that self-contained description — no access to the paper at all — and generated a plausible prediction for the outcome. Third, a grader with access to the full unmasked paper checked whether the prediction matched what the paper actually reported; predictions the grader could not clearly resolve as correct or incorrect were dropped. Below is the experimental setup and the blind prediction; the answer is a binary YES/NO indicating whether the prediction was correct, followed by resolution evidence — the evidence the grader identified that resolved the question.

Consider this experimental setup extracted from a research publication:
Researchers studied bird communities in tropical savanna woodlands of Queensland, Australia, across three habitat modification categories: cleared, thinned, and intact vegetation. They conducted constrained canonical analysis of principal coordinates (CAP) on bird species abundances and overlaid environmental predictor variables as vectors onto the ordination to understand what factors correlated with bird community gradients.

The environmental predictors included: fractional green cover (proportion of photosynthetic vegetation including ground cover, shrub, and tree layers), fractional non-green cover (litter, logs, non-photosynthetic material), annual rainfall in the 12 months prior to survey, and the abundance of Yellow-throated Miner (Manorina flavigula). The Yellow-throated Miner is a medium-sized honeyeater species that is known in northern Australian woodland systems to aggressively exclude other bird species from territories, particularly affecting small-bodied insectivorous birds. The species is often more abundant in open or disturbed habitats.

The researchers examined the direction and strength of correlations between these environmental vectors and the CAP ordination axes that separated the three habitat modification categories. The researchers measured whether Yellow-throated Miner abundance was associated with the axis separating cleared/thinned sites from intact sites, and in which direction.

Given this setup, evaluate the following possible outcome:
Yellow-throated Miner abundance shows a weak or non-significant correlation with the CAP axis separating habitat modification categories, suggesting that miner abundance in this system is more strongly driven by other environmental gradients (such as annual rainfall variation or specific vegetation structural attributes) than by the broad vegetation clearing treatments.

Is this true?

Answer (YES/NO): NO